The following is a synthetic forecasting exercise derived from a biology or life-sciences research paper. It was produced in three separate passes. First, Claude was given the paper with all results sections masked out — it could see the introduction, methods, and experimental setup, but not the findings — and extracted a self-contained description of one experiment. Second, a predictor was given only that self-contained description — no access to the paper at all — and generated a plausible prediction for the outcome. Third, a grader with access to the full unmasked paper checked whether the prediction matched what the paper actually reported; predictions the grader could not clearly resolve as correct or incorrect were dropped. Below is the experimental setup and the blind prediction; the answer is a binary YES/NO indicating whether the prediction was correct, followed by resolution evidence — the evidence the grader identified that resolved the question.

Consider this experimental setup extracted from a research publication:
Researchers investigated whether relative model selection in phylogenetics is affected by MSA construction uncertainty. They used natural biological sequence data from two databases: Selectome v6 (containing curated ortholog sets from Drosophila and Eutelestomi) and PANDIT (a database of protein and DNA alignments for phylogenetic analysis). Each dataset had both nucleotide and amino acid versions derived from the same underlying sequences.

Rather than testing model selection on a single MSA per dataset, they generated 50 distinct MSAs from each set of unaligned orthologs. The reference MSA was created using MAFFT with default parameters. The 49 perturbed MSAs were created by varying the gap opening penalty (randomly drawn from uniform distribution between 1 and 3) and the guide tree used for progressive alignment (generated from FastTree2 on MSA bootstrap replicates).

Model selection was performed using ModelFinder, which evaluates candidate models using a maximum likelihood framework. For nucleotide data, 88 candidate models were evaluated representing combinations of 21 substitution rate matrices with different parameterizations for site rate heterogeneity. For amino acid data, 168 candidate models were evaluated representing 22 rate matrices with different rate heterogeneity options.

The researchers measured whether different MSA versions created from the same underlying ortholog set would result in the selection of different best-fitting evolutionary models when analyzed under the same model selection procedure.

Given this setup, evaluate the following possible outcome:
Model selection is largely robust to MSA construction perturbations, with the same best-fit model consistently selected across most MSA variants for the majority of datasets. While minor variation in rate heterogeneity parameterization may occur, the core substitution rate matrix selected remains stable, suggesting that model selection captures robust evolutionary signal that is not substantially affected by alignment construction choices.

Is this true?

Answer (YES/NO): NO